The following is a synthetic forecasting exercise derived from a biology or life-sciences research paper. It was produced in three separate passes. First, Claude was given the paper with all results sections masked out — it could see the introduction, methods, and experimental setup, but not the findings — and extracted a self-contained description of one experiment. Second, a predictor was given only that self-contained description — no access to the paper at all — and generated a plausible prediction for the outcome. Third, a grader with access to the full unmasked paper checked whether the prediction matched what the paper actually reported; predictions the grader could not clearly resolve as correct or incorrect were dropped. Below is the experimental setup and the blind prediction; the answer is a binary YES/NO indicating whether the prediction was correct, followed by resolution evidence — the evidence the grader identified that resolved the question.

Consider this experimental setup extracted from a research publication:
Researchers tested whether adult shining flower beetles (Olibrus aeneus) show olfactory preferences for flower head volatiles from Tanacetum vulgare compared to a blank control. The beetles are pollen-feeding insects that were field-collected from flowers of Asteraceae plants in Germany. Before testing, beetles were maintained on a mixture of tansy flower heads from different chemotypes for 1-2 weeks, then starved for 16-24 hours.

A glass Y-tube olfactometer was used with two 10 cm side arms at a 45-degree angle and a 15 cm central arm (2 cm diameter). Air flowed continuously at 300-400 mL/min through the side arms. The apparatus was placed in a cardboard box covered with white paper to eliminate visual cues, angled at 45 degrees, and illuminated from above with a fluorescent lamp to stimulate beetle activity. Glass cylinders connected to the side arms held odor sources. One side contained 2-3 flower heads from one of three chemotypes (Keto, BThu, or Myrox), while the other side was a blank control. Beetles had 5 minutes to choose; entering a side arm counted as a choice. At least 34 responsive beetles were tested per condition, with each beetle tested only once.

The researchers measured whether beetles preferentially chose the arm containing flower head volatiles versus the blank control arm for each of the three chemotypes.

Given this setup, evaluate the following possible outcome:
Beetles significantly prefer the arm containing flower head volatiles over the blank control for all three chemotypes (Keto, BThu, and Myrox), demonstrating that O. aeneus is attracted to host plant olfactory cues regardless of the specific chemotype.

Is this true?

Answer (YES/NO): NO